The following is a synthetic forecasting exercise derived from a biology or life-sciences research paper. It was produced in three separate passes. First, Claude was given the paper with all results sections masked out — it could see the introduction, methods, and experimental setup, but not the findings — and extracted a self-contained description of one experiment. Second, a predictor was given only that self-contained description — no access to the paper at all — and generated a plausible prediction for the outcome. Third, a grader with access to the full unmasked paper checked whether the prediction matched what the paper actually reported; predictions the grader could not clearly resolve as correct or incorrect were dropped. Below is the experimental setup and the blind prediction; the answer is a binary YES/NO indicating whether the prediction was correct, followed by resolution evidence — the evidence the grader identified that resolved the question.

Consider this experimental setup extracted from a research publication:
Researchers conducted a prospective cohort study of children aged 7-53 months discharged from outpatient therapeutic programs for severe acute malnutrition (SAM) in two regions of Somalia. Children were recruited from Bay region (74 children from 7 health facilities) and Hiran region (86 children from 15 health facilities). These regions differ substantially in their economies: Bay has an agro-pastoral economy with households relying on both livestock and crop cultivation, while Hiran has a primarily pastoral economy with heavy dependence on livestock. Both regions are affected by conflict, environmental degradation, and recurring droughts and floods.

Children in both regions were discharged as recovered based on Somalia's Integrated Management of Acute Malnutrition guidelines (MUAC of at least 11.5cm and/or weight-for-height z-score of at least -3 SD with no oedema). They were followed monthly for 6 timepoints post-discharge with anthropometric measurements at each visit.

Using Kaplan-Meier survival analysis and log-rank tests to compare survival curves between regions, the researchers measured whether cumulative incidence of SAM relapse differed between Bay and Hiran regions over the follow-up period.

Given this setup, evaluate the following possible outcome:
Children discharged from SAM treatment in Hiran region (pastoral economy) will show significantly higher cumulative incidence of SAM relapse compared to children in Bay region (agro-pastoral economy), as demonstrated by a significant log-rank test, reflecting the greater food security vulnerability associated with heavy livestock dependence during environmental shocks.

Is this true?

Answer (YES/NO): NO